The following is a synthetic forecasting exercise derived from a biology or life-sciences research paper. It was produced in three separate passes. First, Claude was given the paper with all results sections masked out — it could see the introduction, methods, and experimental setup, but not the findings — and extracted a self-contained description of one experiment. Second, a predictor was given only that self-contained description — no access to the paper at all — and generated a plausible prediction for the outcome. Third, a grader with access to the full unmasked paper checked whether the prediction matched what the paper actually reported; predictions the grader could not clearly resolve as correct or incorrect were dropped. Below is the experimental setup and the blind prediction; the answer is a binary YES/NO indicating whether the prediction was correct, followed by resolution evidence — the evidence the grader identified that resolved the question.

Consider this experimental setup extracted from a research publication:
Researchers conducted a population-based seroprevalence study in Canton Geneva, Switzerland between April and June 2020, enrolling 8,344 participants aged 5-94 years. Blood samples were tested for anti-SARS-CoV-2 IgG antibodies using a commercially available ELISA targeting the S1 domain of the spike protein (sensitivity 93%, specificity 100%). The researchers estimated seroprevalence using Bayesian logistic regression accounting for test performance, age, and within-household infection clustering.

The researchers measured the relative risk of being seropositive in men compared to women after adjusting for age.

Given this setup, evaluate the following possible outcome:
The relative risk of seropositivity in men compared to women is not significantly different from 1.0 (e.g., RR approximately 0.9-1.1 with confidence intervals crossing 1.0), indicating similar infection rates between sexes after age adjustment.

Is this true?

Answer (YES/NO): NO